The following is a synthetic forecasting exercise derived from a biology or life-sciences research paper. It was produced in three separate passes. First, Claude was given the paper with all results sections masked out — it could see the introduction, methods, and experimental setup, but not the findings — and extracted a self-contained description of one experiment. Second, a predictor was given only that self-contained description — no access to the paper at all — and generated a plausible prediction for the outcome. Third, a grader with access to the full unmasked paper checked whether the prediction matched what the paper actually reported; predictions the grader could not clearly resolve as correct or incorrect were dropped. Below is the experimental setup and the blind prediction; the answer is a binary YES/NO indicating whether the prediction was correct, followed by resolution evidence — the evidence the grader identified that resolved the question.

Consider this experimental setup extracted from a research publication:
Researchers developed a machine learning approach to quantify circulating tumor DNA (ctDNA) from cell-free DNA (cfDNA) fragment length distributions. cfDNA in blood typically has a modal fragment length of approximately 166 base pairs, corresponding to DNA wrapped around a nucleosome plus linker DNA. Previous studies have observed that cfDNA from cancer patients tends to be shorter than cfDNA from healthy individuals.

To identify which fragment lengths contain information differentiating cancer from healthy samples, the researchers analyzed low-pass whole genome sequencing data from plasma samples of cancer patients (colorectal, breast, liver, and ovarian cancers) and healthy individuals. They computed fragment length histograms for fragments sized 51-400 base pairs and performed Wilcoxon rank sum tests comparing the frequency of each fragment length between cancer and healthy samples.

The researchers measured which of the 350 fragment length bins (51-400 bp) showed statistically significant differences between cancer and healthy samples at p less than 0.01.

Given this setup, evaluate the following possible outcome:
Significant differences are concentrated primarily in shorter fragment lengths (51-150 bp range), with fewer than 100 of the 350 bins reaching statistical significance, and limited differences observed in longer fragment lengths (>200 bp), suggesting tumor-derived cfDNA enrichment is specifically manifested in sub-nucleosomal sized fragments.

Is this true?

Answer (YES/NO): NO